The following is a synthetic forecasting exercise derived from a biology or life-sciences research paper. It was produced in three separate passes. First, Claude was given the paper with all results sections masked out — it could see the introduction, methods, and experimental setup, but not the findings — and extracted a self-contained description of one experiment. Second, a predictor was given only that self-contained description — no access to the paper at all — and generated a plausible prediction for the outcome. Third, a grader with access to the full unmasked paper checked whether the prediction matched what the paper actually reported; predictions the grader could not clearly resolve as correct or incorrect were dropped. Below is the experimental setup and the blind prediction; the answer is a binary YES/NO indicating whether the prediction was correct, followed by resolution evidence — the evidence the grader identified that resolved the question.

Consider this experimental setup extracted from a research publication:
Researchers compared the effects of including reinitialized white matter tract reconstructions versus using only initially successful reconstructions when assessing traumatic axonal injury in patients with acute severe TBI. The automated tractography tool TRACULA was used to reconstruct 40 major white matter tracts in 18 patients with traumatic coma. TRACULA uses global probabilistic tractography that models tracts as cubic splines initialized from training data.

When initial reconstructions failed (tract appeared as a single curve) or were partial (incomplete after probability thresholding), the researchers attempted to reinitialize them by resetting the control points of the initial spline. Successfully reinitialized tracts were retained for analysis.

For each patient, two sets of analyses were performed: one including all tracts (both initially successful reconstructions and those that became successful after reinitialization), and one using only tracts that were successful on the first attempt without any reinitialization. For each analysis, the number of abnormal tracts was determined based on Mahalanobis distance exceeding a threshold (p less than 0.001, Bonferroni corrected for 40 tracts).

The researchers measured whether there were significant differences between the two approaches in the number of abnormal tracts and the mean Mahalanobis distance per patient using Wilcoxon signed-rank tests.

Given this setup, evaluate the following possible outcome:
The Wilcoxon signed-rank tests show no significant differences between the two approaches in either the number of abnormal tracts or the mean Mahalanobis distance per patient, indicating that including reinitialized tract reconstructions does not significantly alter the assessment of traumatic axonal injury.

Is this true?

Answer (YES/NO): YES